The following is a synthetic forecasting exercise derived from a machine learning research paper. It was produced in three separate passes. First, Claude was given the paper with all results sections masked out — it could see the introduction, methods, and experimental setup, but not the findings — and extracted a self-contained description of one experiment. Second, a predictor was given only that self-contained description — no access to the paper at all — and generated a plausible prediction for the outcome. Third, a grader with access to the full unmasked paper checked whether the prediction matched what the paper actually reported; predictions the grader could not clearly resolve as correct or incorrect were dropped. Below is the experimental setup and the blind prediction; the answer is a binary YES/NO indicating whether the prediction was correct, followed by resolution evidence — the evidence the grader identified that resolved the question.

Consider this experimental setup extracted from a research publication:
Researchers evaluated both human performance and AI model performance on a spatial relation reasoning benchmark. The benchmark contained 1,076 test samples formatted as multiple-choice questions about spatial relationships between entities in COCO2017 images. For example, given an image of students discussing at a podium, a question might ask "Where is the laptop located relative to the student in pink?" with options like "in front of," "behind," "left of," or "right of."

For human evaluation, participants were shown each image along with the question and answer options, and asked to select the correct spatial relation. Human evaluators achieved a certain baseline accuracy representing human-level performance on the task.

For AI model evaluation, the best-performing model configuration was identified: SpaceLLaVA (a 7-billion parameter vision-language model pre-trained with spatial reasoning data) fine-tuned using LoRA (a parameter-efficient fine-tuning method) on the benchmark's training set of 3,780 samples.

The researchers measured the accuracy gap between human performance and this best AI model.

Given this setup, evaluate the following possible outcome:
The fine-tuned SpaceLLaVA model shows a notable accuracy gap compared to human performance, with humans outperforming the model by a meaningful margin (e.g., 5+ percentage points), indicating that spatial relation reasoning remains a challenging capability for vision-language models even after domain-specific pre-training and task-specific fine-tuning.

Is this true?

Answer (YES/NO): YES